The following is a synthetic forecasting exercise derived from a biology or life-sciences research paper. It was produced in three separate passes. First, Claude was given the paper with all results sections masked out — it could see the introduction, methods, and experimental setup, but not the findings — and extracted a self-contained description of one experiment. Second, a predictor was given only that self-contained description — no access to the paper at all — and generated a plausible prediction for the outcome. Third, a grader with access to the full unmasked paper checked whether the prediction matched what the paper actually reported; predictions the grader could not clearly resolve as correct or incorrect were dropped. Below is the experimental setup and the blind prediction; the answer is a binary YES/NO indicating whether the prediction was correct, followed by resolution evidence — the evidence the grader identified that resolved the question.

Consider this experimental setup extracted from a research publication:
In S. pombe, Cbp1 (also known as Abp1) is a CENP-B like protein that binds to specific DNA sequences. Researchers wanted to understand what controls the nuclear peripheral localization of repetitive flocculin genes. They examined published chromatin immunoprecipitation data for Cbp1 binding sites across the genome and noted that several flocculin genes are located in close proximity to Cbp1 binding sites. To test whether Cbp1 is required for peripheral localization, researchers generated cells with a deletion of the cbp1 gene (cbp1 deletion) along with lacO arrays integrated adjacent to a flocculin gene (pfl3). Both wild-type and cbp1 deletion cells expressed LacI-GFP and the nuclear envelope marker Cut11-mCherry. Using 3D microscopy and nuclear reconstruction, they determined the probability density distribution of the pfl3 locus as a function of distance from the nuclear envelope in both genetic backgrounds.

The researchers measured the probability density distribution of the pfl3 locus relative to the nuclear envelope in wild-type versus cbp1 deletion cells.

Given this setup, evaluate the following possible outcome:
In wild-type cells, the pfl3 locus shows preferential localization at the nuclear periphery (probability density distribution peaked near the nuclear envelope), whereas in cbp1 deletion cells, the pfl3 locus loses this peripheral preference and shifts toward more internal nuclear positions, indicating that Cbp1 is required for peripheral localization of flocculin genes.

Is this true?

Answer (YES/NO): YES